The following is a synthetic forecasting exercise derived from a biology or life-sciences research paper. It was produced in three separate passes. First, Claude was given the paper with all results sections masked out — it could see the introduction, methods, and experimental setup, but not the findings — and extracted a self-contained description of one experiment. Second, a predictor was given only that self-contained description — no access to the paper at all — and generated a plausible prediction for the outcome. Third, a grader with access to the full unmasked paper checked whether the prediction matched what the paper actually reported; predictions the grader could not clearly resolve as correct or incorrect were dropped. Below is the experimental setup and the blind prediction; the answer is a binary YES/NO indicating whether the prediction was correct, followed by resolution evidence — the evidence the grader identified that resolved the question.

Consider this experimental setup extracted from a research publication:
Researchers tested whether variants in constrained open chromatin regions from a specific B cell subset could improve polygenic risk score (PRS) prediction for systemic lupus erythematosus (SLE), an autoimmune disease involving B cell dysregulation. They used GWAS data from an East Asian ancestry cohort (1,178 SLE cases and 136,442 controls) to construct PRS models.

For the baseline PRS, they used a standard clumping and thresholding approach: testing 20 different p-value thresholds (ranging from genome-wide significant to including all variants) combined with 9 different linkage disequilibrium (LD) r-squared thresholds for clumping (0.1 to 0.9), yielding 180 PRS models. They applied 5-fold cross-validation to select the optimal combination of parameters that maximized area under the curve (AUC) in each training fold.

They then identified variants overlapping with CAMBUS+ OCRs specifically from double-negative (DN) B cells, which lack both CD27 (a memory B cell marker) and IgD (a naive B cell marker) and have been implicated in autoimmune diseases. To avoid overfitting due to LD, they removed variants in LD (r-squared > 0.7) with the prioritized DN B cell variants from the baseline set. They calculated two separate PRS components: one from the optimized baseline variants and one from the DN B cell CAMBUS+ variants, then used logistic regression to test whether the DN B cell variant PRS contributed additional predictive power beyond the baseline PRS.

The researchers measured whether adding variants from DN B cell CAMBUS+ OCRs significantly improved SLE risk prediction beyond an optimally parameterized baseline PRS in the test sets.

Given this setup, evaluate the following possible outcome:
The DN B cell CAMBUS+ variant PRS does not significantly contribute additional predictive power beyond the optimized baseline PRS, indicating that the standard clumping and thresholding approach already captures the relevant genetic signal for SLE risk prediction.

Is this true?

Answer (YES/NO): NO